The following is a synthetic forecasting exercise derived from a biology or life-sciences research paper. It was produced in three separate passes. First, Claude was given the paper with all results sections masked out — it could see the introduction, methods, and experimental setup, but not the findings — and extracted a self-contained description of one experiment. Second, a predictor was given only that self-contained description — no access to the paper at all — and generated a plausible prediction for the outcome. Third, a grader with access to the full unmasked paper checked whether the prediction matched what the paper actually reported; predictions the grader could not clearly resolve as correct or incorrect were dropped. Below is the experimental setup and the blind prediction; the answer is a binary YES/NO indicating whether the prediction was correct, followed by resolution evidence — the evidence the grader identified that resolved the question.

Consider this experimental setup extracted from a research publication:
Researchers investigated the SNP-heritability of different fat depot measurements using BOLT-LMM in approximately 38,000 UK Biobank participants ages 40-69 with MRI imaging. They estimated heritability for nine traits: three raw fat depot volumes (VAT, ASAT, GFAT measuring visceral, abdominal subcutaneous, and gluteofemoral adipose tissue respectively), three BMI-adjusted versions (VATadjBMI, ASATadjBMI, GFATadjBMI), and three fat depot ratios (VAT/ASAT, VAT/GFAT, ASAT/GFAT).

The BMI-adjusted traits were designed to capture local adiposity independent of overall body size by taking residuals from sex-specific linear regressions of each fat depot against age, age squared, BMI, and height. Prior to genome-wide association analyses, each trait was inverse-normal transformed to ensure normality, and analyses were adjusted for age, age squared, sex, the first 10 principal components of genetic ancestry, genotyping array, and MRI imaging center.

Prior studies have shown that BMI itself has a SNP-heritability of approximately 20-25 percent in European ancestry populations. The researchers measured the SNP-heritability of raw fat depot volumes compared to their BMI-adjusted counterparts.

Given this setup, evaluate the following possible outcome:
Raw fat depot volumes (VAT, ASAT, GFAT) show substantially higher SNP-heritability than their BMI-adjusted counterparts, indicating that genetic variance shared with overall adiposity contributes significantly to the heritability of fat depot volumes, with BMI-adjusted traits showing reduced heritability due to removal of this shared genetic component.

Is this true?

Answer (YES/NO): NO